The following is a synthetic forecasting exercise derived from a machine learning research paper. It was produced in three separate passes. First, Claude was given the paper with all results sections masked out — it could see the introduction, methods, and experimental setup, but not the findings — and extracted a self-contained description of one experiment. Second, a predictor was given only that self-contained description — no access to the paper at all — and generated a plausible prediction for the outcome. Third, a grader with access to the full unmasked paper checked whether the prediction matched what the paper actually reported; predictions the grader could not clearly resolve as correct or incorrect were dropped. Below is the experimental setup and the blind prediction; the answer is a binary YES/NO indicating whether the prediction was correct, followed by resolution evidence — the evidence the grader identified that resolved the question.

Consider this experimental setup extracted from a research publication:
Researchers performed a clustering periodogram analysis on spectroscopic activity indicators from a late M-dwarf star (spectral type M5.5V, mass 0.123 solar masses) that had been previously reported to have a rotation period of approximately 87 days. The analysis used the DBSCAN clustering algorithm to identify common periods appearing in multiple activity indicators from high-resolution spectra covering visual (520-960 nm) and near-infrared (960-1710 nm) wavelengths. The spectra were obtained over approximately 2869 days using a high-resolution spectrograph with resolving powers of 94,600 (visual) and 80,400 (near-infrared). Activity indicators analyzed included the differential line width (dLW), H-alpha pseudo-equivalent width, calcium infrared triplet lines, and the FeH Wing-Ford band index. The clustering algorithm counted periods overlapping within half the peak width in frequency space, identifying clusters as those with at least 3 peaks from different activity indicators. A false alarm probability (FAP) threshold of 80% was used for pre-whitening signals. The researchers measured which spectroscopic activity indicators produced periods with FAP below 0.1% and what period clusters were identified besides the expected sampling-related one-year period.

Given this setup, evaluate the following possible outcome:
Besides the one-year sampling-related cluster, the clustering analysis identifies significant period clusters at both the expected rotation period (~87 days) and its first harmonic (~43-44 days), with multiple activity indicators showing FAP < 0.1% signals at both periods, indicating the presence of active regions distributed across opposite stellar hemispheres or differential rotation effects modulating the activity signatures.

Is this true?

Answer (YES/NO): NO